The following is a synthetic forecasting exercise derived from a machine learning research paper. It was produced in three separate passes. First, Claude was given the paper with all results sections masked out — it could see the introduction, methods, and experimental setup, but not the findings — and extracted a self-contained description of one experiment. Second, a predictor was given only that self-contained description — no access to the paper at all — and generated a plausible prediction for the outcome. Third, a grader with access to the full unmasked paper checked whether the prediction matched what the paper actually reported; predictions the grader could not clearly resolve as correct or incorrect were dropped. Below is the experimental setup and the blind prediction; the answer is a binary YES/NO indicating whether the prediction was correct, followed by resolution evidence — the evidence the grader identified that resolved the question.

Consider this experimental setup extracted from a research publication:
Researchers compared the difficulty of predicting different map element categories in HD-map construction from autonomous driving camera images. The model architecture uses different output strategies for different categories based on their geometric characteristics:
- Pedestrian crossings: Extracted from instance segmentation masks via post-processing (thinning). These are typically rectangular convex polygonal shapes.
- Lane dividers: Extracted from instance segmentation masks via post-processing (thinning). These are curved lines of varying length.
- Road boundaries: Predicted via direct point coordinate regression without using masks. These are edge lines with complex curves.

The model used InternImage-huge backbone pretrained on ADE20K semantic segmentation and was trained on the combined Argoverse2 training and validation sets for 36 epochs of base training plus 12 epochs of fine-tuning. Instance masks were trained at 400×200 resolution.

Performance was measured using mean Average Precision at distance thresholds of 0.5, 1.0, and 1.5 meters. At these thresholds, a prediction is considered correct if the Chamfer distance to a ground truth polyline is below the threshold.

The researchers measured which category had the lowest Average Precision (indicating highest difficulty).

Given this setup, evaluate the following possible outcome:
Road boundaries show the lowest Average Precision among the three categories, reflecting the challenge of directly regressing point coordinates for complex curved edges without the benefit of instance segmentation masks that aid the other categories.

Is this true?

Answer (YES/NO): NO